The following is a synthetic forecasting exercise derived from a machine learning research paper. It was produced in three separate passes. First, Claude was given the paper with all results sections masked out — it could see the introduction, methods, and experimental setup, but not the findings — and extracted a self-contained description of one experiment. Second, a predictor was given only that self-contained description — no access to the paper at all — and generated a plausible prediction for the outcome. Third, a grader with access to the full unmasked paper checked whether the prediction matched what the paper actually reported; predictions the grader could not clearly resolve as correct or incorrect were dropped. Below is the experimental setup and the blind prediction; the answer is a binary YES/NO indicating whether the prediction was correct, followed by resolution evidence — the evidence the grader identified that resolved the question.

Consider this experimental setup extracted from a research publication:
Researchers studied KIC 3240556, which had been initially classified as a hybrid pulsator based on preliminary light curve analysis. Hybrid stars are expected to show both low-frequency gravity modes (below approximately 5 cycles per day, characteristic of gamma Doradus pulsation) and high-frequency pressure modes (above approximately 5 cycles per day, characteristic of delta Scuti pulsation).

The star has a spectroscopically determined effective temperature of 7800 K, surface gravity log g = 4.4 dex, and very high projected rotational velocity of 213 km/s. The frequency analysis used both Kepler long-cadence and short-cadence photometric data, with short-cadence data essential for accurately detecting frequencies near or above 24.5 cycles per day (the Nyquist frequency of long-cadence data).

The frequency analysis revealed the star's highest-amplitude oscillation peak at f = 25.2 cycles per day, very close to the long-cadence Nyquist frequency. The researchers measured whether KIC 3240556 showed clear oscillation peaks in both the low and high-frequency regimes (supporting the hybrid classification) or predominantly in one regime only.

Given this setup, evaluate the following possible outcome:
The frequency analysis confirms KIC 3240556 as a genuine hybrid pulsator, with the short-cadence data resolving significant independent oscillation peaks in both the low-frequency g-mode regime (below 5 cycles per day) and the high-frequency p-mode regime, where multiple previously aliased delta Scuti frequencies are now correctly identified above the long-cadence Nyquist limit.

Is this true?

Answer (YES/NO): NO